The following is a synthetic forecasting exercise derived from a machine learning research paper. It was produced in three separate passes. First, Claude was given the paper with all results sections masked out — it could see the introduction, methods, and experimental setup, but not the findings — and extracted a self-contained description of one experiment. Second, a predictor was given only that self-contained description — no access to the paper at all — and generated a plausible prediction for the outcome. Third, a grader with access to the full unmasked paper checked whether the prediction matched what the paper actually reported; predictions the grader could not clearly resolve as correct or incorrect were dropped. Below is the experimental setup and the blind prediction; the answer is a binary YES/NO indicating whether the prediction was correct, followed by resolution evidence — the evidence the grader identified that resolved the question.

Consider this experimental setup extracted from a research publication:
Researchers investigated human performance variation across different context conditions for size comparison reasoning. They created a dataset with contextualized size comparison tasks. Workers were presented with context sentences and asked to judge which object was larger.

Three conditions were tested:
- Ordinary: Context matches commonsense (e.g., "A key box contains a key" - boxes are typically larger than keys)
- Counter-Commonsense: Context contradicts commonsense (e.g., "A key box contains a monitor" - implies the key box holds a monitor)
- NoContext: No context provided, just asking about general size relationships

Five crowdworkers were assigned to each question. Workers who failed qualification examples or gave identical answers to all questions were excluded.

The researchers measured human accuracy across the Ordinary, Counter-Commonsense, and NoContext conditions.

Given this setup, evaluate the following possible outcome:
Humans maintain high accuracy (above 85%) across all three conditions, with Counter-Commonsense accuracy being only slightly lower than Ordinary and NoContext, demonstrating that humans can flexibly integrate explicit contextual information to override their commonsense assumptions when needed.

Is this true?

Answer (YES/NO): NO